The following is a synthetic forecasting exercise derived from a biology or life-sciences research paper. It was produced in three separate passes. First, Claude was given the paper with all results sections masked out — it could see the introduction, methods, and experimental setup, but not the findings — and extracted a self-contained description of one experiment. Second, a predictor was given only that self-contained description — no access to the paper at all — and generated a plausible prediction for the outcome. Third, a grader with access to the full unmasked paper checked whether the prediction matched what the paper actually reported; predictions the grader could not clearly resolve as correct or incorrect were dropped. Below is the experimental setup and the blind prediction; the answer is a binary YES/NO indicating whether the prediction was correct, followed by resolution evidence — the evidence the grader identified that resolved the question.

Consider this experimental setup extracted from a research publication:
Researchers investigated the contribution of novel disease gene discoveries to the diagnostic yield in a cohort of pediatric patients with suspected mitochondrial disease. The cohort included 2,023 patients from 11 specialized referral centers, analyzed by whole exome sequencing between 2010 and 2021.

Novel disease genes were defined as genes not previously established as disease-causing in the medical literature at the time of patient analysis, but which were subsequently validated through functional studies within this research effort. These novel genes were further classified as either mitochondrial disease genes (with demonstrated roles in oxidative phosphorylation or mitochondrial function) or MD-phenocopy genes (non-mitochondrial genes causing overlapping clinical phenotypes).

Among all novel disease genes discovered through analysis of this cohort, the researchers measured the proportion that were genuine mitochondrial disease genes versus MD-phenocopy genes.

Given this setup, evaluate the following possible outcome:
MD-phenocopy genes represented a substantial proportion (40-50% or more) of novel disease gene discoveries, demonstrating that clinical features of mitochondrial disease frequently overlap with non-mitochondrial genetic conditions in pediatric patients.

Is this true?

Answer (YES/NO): NO